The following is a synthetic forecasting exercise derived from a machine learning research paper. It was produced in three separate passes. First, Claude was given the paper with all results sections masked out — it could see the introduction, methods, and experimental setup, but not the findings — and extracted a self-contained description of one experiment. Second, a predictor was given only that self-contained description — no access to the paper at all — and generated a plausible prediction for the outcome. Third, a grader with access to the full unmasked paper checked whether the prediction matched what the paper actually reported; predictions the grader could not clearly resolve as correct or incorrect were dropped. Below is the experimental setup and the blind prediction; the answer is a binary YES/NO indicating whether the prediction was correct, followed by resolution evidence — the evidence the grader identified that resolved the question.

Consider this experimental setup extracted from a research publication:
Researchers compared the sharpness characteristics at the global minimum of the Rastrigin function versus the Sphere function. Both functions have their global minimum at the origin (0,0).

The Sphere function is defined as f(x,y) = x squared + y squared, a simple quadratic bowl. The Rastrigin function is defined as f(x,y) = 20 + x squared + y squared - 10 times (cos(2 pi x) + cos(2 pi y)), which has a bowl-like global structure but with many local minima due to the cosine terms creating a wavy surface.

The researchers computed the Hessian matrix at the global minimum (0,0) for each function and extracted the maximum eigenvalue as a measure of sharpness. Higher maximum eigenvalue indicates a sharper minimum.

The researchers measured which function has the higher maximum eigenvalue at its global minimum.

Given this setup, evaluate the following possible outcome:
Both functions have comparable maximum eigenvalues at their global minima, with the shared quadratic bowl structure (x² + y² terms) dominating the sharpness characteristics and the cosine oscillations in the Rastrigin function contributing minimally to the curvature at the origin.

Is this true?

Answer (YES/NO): NO